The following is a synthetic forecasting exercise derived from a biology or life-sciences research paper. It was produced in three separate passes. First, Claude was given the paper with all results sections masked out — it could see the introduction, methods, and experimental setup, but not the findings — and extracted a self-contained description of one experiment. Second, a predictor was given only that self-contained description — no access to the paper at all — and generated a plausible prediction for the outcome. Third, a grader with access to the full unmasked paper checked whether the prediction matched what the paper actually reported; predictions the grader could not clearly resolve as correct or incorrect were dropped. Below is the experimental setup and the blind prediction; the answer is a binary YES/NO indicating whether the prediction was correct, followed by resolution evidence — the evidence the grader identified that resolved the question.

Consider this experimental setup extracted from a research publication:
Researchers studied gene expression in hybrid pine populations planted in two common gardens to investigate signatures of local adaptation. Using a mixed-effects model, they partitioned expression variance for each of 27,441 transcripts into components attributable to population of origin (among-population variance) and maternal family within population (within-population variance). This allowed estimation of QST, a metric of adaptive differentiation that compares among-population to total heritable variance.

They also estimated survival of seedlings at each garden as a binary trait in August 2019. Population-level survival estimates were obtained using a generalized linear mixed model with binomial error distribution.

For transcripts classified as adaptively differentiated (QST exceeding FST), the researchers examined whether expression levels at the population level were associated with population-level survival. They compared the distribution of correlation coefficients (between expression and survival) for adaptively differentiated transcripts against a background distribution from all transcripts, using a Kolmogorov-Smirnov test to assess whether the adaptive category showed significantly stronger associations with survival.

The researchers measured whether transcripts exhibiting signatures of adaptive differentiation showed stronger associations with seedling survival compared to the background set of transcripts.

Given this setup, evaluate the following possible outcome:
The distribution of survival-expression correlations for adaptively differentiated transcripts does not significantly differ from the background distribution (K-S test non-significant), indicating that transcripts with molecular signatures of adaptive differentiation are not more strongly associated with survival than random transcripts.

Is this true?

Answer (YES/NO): YES